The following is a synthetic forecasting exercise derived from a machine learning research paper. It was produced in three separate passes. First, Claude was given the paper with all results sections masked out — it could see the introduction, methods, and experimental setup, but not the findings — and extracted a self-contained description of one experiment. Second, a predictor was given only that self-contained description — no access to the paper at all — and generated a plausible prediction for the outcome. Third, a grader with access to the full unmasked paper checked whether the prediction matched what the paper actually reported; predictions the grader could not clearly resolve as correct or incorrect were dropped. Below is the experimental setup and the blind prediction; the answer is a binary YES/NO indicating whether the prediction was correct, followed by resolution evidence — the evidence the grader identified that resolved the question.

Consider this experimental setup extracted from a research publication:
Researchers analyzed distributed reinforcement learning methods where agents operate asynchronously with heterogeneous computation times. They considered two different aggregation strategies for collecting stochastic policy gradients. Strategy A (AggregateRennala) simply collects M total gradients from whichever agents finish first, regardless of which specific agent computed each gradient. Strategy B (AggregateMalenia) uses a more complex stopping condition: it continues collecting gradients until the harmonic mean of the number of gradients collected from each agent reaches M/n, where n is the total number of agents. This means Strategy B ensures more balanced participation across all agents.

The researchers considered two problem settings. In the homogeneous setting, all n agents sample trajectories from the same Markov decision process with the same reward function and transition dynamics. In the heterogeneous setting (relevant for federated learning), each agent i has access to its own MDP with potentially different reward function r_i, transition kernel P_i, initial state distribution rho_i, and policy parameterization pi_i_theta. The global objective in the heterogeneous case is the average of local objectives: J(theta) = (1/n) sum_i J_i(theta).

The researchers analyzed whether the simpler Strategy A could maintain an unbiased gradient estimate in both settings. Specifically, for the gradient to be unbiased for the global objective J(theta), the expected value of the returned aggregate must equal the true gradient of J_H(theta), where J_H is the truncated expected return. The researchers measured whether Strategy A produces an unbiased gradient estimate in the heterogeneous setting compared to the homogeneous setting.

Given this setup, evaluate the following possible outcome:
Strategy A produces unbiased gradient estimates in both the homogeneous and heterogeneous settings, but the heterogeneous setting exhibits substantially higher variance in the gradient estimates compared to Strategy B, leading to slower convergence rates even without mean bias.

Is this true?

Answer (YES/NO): NO